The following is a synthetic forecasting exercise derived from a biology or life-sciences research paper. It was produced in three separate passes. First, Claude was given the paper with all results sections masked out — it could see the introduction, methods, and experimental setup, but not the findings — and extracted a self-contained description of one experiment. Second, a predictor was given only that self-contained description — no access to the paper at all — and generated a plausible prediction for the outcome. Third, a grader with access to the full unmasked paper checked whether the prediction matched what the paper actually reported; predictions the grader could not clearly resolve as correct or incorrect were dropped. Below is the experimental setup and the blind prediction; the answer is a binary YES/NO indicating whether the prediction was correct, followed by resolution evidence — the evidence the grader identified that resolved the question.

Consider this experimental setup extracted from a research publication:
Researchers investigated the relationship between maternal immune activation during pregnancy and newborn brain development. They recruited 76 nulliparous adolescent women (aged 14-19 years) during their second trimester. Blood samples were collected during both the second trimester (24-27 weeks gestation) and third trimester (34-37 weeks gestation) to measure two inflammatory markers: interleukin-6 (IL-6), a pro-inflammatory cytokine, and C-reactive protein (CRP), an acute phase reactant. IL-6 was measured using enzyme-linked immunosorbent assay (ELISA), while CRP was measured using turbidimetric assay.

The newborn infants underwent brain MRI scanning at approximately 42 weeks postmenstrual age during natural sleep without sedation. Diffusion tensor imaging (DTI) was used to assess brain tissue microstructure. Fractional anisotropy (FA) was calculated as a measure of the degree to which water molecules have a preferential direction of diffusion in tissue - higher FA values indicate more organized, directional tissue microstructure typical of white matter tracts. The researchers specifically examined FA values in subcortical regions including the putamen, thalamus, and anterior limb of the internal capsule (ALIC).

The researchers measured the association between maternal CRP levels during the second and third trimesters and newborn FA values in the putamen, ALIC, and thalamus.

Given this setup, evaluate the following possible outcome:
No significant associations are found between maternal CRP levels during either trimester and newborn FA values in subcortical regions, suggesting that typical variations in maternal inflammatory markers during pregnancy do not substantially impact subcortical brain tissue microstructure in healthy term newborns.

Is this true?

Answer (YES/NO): NO